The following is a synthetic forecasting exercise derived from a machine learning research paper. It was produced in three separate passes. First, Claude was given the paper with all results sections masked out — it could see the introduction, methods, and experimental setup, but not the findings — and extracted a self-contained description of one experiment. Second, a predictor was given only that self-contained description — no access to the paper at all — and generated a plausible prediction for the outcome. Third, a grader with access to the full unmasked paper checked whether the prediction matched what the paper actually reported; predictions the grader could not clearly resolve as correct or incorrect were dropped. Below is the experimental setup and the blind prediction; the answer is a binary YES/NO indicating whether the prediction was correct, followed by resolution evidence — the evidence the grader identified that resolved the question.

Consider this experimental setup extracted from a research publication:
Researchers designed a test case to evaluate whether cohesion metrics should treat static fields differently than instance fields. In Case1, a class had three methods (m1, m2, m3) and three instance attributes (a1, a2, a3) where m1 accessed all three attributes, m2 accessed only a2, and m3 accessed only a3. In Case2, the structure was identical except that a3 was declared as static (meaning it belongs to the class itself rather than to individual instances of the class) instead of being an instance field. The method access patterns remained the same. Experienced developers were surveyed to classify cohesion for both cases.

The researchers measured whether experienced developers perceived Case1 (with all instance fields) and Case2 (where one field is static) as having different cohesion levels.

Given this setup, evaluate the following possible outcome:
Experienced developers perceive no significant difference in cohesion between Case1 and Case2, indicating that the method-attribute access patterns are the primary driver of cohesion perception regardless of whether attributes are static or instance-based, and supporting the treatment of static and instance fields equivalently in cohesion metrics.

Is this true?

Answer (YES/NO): YES